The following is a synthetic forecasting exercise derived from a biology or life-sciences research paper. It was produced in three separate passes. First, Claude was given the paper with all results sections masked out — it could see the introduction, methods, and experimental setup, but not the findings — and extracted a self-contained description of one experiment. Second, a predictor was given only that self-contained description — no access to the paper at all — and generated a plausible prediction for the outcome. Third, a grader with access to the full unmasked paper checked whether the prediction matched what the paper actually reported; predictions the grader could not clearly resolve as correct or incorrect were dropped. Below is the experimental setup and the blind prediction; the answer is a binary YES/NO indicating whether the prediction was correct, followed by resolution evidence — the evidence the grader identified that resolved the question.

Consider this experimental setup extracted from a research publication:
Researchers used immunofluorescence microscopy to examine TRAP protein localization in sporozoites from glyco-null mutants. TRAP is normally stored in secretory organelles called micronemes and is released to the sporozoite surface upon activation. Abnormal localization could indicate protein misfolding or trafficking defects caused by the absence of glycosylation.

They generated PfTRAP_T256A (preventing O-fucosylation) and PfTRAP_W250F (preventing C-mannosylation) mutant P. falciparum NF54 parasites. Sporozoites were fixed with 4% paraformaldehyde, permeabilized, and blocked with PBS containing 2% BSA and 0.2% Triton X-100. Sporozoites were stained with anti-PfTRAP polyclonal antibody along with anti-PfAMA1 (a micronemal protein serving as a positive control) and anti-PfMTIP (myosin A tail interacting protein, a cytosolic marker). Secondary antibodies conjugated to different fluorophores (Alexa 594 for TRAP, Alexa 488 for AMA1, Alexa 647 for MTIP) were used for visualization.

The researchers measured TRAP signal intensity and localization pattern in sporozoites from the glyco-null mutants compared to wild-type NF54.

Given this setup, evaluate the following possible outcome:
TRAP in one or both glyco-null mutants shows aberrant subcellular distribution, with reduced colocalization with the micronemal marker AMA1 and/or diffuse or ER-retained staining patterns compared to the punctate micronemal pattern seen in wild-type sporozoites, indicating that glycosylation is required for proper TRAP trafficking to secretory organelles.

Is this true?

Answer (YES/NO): NO